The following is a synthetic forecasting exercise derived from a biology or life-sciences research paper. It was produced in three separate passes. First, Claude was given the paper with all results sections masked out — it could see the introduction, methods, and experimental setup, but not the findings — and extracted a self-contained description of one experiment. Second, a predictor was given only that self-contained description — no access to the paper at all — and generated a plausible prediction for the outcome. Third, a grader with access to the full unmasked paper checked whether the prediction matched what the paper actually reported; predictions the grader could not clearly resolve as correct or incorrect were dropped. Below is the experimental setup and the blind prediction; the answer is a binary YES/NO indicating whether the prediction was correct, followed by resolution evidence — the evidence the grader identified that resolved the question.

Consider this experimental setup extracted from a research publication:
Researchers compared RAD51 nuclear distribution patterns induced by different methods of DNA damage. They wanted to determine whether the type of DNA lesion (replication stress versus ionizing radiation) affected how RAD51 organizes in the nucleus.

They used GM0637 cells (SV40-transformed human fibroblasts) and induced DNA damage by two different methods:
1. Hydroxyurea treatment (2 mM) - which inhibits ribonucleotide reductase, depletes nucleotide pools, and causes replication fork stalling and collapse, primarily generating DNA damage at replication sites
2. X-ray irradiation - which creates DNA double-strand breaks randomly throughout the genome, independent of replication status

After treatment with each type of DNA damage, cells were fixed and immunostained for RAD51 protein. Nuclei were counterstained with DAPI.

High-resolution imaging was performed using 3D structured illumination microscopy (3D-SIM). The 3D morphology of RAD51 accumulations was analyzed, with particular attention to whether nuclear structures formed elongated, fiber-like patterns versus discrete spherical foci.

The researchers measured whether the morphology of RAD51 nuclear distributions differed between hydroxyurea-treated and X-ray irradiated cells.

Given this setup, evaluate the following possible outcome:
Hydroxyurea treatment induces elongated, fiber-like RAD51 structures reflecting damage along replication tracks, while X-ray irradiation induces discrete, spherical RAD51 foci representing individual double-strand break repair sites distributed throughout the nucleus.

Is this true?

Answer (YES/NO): NO